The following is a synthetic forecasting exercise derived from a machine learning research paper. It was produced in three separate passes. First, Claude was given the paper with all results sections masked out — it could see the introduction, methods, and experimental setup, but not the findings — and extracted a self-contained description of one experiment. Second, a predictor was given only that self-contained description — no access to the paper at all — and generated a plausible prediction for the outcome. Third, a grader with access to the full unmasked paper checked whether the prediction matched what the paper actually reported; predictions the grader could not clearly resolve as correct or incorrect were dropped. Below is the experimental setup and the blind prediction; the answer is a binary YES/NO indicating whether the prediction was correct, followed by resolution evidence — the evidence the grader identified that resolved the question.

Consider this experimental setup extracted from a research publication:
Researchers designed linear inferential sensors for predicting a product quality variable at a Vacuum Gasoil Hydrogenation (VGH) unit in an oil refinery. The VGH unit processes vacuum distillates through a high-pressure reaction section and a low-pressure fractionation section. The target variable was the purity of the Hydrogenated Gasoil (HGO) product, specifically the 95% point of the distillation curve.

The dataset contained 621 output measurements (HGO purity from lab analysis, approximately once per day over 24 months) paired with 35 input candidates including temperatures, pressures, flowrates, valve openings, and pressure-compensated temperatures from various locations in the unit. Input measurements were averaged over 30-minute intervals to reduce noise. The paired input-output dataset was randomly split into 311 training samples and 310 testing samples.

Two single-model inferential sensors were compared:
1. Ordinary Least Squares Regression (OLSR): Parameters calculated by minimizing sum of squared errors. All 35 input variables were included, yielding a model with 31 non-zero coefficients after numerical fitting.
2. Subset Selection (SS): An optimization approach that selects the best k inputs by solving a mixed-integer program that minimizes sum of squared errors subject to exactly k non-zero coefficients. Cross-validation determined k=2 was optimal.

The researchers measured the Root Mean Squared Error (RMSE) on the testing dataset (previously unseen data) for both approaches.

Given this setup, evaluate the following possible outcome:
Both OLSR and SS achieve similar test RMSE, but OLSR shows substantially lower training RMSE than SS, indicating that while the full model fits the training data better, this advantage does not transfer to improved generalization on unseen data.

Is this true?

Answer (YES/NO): NO